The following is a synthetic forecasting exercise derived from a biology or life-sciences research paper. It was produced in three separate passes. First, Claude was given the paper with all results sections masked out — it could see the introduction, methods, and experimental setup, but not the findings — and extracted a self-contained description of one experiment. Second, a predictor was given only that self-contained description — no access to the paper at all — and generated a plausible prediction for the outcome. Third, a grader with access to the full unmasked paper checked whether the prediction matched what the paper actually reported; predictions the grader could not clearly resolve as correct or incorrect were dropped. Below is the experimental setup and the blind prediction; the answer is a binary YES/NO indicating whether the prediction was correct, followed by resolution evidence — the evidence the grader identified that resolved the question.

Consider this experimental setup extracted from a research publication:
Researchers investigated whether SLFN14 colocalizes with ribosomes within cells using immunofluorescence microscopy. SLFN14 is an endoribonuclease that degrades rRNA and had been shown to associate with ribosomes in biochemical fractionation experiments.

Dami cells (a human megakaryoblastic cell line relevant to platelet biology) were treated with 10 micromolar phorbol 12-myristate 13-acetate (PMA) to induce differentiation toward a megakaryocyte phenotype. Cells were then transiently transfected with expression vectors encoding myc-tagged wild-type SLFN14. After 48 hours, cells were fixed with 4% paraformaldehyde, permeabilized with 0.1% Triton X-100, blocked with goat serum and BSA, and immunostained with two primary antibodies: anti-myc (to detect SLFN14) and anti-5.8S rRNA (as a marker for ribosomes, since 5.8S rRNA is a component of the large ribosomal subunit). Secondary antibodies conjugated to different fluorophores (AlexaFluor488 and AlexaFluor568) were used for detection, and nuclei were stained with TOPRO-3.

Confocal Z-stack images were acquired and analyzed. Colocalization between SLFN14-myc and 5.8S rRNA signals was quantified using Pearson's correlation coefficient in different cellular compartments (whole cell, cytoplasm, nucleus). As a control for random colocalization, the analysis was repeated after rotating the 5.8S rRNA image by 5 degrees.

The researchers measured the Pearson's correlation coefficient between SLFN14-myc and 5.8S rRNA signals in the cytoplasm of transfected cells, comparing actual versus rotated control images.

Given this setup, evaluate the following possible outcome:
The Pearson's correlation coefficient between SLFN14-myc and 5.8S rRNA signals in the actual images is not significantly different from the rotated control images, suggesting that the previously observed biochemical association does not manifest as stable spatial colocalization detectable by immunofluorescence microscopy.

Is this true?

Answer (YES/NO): NO